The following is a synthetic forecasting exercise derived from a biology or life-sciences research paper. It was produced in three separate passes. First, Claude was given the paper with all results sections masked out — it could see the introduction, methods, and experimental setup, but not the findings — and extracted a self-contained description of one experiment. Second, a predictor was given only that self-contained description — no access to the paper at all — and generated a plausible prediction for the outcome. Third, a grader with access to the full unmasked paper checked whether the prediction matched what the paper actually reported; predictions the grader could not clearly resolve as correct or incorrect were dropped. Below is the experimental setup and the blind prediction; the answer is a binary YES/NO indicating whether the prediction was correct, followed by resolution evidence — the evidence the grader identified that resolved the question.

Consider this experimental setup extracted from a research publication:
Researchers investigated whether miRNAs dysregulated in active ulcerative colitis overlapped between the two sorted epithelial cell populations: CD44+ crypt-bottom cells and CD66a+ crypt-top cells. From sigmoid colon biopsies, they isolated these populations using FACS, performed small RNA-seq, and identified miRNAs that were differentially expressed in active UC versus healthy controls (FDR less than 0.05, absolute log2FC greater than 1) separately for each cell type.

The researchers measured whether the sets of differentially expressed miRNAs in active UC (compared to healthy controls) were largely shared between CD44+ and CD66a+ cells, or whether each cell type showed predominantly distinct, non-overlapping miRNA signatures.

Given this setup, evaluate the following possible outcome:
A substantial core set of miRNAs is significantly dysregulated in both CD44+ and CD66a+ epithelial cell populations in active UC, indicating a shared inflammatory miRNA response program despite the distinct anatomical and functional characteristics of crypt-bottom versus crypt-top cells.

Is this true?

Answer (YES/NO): NO